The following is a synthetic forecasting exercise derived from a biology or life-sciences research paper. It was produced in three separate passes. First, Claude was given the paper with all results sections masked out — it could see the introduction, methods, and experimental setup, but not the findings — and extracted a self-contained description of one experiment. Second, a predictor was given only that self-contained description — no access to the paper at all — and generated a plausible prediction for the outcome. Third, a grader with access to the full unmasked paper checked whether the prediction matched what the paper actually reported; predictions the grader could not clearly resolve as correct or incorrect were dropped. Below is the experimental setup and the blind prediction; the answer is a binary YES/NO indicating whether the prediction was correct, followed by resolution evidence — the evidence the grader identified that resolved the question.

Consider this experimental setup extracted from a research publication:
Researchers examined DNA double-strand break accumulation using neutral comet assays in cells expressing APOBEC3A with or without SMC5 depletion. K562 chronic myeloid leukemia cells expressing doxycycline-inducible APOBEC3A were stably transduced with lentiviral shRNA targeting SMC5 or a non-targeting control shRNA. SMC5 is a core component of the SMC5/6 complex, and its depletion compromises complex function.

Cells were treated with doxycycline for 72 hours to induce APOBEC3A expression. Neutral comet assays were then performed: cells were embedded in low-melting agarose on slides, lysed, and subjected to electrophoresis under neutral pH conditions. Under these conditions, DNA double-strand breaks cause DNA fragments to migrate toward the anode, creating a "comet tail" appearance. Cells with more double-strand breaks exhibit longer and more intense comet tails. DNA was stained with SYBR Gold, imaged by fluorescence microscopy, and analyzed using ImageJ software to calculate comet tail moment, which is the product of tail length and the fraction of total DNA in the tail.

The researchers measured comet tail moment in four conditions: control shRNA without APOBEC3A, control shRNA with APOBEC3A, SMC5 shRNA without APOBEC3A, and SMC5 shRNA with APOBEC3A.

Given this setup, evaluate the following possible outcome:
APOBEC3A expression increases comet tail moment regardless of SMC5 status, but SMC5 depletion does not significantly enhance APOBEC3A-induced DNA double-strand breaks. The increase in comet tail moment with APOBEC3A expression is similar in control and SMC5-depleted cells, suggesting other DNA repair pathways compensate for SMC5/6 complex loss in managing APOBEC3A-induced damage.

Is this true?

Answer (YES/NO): NO